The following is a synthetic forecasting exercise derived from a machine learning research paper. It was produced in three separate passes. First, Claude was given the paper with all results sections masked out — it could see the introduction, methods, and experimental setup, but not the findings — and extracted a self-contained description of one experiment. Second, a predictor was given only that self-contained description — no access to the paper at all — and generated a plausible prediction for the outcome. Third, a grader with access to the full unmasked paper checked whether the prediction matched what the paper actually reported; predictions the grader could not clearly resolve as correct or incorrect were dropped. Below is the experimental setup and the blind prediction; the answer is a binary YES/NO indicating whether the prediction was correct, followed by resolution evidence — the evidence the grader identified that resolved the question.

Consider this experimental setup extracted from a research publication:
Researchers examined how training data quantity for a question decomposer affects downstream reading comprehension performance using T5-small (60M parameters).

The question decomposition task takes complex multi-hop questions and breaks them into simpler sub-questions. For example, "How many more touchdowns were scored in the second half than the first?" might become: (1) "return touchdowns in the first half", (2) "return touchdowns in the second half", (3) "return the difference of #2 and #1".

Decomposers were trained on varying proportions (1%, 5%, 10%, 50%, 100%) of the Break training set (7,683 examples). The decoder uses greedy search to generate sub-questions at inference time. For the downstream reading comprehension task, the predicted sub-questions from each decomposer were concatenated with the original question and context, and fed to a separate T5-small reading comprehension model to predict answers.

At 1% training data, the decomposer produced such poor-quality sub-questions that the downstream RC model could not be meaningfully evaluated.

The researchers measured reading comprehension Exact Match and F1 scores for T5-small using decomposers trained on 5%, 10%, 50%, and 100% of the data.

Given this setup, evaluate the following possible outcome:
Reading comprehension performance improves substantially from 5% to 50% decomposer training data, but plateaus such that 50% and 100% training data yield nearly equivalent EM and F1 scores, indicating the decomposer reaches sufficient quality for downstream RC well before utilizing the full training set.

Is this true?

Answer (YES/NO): NO